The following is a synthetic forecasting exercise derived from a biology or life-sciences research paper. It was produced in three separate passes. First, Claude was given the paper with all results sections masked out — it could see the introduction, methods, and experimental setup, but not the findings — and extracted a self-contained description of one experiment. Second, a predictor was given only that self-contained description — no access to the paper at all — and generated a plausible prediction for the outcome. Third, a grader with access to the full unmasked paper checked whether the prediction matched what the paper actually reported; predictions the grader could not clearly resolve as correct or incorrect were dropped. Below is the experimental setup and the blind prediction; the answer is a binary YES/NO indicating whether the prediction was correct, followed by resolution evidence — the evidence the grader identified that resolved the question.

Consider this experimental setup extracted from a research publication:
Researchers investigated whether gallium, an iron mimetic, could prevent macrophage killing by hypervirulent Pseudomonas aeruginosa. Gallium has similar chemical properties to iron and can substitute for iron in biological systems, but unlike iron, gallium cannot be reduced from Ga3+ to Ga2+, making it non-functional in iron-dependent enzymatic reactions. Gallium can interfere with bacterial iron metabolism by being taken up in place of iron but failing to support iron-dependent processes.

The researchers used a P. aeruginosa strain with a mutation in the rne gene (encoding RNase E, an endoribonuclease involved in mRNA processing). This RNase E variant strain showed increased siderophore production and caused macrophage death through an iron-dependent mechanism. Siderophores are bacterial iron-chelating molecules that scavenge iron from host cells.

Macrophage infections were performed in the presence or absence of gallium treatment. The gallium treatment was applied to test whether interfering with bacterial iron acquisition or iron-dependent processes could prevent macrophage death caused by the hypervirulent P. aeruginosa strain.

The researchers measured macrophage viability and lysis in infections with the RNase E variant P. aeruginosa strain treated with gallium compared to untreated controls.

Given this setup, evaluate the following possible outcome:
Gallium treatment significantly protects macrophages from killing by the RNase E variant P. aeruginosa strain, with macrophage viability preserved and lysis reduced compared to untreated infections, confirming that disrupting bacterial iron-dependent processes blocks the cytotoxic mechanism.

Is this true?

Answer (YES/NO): NO